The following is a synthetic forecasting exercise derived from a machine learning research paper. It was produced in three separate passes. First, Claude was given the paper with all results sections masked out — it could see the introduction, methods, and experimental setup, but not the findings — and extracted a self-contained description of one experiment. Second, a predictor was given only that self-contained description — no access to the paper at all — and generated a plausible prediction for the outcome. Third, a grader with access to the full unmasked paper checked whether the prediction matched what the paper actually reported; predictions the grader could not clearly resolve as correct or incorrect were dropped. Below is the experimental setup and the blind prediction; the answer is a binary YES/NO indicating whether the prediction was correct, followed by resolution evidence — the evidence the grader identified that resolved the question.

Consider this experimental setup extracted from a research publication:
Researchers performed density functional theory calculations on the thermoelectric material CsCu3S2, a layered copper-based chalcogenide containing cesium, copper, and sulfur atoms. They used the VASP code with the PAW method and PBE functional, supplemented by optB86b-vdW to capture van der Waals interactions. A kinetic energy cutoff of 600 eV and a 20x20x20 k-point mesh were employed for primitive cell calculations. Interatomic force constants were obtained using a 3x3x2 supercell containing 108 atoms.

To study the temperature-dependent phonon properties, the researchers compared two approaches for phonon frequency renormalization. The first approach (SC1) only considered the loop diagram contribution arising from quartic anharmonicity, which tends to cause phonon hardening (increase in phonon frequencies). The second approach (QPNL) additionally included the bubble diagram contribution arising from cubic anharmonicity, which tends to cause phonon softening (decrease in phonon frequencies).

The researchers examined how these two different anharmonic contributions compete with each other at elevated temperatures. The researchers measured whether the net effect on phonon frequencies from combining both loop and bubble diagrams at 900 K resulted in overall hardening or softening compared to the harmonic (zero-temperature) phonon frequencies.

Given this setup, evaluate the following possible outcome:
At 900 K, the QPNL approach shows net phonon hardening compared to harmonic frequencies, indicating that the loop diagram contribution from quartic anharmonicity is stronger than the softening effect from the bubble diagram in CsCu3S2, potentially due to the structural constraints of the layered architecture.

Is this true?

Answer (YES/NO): NO